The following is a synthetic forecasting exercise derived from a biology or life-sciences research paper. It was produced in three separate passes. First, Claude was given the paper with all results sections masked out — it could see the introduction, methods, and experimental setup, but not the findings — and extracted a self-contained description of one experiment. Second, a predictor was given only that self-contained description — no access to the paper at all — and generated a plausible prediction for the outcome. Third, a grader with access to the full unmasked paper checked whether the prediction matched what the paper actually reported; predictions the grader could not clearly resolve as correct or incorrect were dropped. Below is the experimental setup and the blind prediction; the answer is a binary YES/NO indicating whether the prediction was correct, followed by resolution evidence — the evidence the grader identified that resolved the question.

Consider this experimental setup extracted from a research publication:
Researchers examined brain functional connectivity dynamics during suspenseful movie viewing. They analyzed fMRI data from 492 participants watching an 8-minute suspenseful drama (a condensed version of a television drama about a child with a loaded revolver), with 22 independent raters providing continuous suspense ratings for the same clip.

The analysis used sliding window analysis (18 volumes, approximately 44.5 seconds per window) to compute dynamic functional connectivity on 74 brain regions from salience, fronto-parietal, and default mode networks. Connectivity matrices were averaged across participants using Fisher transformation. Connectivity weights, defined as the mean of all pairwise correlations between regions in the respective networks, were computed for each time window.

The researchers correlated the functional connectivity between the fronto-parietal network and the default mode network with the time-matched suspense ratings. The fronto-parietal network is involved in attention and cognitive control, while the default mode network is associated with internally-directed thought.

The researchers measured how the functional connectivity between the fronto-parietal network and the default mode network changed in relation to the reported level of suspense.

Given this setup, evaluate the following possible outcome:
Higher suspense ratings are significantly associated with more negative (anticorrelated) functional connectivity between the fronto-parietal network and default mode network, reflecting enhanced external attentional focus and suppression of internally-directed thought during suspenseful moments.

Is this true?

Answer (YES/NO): NO